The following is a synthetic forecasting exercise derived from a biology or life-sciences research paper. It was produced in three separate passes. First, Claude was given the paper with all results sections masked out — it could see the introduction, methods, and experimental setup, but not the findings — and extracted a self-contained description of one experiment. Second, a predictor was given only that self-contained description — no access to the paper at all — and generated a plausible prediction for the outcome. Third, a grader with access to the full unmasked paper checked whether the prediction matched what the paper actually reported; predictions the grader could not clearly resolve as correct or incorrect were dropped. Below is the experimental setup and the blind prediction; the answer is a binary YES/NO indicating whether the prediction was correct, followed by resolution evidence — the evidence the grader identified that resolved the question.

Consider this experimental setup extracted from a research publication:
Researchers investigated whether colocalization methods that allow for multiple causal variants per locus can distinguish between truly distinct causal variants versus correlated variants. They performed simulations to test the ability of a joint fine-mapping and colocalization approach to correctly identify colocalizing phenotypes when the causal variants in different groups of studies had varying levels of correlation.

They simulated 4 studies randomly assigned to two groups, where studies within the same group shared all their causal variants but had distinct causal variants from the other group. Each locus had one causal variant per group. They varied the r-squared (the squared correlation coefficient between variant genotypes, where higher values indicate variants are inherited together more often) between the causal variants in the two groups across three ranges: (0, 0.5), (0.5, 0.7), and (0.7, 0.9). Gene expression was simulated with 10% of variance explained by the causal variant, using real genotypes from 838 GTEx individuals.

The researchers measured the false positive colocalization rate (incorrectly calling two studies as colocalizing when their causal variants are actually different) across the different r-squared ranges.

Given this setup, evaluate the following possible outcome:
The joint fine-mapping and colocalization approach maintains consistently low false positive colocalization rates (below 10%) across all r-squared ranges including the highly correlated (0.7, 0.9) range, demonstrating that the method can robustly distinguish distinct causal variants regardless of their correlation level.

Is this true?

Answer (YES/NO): NO